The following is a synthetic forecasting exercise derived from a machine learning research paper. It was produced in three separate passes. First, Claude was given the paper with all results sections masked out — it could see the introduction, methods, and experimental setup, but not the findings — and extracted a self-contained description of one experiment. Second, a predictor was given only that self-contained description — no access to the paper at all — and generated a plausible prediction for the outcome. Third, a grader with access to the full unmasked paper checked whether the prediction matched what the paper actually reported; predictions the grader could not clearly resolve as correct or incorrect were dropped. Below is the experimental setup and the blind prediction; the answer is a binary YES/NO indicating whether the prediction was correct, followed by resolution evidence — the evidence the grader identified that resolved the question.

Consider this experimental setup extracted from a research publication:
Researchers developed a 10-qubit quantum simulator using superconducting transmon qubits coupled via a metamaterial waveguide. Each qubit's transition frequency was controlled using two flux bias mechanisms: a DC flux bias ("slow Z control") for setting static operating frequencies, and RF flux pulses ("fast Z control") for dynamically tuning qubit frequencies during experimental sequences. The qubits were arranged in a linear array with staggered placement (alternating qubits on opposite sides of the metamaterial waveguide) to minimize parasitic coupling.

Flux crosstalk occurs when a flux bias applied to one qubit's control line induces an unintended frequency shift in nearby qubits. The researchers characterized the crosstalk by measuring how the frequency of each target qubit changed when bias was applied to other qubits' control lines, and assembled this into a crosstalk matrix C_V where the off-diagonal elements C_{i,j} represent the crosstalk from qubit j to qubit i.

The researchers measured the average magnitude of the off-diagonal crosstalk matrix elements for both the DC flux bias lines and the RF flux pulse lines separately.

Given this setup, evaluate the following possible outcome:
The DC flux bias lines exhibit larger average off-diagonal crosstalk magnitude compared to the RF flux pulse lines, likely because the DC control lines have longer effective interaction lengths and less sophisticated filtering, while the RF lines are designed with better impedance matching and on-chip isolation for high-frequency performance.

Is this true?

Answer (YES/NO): YES